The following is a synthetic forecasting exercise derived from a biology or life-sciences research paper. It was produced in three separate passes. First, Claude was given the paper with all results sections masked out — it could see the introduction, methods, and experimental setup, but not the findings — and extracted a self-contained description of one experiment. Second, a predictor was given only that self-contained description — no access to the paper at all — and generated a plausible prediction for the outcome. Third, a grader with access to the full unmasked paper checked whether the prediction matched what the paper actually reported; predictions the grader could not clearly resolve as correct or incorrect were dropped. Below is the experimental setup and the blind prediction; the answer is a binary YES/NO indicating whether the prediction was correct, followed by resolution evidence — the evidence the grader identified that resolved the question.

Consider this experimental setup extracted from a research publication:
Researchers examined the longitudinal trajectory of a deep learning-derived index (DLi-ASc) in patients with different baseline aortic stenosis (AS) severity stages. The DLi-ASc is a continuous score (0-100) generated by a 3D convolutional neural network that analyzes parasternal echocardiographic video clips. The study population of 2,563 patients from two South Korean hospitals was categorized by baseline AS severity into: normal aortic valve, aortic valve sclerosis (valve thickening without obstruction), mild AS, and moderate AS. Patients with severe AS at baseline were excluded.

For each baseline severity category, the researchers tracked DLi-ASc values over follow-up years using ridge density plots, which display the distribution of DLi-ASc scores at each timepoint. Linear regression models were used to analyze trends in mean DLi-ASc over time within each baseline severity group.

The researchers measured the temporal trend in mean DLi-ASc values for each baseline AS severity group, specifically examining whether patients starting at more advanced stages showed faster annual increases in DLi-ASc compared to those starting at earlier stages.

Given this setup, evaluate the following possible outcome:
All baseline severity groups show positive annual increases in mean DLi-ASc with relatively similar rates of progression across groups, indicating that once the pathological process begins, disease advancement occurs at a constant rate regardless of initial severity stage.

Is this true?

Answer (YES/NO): NO